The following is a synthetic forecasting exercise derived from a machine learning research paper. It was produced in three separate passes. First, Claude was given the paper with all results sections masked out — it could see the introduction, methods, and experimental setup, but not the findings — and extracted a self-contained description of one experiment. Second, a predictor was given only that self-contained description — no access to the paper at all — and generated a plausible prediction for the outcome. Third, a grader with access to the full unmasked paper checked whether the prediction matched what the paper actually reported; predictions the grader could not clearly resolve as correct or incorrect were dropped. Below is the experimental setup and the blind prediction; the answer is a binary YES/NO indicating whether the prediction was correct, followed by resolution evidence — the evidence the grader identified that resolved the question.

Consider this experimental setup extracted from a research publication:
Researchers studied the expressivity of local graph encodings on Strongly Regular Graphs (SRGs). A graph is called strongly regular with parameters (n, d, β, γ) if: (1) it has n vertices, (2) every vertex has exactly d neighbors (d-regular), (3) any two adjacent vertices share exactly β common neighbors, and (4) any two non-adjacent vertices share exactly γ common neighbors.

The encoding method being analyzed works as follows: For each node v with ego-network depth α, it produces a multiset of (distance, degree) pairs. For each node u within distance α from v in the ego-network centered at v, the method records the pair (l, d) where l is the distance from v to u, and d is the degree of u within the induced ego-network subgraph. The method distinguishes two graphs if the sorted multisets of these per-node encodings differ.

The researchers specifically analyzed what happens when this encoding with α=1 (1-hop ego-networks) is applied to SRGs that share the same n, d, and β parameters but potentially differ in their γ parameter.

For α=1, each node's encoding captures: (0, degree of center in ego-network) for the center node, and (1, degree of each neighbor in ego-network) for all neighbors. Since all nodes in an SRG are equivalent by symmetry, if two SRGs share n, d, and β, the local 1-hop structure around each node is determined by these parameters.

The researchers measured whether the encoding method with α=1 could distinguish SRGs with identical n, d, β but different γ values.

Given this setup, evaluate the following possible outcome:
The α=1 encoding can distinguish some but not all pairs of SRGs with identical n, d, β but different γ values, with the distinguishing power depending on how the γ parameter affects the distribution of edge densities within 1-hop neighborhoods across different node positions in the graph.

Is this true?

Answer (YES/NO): NO